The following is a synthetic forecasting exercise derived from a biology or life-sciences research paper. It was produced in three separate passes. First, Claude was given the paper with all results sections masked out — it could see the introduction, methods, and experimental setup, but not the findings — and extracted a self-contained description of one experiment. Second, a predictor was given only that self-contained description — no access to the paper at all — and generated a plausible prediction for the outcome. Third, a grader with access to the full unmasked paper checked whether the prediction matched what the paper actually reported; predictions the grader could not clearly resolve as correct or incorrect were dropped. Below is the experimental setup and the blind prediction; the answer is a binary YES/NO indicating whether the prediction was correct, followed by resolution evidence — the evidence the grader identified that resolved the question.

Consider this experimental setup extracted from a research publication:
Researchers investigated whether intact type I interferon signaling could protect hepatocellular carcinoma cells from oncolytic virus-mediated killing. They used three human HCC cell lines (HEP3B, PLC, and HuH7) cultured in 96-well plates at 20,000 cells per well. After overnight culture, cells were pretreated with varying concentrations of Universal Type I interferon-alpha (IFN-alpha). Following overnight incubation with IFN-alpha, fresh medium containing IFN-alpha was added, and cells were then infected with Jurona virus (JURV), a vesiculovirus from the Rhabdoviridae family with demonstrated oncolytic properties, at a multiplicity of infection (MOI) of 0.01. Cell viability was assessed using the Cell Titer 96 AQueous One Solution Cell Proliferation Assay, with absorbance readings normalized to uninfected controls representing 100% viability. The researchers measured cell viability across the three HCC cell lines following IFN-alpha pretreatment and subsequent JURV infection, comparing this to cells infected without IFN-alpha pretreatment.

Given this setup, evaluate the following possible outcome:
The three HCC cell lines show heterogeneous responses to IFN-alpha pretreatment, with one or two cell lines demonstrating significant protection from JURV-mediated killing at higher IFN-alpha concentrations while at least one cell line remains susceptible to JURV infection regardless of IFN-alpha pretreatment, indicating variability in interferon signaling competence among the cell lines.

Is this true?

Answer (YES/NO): NO